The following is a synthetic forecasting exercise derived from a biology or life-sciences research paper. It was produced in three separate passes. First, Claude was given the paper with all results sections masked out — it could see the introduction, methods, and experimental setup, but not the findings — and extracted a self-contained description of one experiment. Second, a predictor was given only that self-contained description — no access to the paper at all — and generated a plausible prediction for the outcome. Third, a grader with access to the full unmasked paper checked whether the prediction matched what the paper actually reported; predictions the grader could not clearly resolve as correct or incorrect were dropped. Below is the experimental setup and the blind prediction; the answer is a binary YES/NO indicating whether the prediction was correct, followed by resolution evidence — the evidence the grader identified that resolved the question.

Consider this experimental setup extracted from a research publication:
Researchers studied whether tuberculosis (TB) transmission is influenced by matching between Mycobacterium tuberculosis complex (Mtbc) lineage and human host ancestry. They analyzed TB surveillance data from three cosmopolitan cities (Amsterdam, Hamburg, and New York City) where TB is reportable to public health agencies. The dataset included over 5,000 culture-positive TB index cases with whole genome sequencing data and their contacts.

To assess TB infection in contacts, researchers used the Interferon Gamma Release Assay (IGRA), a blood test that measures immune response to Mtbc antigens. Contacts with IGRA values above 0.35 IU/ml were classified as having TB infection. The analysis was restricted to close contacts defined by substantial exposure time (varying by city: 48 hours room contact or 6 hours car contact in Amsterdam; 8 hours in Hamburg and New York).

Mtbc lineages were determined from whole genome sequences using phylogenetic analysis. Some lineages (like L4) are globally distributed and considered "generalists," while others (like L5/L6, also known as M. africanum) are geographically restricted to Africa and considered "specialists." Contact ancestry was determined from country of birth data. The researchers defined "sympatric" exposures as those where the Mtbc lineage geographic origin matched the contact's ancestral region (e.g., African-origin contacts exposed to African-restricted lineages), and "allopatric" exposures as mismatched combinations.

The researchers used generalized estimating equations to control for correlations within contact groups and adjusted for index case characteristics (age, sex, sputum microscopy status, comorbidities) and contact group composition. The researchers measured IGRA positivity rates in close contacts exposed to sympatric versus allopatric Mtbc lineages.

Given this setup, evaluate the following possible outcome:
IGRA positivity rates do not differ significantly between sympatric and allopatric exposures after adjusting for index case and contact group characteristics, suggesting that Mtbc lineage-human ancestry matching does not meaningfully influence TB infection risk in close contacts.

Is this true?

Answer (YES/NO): NO